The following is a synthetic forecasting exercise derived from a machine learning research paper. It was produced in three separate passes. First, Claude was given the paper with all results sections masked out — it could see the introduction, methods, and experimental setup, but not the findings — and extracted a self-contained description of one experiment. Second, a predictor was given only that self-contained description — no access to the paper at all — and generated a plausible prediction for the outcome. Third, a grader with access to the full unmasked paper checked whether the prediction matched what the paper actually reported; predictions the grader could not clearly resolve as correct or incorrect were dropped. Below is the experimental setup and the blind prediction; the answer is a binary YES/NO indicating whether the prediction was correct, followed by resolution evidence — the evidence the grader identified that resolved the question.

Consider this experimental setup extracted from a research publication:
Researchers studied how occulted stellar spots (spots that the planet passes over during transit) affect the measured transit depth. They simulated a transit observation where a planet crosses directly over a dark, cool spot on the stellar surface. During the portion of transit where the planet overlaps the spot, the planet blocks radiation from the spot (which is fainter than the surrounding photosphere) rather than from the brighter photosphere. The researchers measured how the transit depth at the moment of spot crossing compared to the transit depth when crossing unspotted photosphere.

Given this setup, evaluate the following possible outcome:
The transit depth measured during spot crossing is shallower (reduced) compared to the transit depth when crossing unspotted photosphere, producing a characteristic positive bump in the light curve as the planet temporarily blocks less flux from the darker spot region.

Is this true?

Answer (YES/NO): YES